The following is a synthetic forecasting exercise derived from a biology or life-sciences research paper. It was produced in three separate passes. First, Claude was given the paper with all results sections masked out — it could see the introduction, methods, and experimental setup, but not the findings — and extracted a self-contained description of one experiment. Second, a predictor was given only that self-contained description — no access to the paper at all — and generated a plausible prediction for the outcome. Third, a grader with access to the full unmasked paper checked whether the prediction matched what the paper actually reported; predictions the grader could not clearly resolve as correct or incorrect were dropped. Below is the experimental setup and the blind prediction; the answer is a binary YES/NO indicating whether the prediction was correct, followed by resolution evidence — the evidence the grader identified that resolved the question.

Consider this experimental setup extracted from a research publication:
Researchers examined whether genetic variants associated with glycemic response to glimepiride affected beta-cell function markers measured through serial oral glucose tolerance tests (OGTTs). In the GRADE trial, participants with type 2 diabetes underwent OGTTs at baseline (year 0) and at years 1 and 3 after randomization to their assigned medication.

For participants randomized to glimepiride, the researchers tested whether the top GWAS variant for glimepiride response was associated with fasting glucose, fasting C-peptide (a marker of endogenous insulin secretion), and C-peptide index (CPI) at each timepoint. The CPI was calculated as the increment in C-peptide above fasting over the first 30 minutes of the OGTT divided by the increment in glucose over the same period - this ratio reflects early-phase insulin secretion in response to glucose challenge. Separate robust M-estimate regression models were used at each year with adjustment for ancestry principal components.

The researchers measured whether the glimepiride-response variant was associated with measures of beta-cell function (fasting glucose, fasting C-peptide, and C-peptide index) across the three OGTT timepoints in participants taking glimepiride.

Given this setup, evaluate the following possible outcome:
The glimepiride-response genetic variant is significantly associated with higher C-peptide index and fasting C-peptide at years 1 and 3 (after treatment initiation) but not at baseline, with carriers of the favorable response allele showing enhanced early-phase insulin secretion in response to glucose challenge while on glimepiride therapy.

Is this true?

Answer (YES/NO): NO